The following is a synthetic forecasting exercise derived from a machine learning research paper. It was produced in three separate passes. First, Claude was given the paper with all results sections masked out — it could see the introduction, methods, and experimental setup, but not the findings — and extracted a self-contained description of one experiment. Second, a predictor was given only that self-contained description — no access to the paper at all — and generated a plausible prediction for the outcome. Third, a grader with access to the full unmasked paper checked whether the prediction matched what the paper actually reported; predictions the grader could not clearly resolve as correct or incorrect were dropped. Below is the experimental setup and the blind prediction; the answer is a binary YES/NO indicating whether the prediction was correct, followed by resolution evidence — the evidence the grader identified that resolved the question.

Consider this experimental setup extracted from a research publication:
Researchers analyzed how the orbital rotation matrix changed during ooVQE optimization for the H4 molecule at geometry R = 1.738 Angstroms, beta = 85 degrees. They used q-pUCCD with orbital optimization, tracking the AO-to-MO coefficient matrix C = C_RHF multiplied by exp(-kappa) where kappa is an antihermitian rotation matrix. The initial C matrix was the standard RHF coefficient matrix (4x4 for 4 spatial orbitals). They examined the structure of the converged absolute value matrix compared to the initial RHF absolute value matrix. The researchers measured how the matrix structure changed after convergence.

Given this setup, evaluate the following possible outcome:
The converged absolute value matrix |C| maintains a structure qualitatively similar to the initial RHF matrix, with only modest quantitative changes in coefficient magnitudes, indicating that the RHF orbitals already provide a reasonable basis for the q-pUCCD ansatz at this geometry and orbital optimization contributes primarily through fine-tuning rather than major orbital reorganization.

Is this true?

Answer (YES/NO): NO